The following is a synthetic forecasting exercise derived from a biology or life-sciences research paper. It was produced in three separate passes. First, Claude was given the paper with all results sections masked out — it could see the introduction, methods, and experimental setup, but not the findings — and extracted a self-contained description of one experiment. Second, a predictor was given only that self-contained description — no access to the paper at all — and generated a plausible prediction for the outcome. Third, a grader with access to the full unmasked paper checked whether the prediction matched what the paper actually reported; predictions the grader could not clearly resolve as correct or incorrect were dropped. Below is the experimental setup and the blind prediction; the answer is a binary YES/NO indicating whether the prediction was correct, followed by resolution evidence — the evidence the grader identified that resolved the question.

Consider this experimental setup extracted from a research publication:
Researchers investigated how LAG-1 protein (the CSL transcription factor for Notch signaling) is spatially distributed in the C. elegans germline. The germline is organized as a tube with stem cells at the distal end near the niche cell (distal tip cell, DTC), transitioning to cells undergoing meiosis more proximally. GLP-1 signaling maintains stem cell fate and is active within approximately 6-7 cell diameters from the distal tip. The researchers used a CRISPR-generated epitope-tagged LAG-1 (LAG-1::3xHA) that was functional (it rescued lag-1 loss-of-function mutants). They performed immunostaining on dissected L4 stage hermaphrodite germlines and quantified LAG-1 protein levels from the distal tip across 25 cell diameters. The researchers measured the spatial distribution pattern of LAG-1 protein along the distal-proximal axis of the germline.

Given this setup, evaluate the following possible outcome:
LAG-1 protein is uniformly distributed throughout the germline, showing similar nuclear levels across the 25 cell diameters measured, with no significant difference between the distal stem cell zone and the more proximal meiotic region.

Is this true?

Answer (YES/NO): NO